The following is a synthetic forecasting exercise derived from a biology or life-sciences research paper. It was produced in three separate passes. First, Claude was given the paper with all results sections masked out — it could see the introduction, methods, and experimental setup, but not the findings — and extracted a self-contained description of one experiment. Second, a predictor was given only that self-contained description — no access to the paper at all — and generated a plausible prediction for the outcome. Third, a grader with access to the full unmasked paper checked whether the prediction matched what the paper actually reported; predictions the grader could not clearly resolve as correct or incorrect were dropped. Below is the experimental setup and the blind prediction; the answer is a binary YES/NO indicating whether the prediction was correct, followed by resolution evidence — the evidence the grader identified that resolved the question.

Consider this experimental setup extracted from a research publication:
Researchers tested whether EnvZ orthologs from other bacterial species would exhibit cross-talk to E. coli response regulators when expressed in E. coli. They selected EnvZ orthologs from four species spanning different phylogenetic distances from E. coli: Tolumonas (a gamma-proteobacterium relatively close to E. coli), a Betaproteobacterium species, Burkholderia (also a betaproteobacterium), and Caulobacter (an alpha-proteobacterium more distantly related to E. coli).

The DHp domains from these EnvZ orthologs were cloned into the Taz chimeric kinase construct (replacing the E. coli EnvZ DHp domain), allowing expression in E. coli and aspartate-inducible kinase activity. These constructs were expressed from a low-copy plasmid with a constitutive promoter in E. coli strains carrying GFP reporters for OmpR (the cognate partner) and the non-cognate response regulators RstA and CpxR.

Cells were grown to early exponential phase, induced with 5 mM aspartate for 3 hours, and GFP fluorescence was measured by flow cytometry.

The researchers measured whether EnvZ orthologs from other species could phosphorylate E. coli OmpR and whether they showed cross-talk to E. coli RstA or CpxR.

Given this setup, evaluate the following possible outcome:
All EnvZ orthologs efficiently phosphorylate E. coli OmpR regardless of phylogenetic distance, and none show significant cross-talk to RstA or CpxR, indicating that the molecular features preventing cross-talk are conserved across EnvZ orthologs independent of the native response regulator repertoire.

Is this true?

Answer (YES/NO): NO